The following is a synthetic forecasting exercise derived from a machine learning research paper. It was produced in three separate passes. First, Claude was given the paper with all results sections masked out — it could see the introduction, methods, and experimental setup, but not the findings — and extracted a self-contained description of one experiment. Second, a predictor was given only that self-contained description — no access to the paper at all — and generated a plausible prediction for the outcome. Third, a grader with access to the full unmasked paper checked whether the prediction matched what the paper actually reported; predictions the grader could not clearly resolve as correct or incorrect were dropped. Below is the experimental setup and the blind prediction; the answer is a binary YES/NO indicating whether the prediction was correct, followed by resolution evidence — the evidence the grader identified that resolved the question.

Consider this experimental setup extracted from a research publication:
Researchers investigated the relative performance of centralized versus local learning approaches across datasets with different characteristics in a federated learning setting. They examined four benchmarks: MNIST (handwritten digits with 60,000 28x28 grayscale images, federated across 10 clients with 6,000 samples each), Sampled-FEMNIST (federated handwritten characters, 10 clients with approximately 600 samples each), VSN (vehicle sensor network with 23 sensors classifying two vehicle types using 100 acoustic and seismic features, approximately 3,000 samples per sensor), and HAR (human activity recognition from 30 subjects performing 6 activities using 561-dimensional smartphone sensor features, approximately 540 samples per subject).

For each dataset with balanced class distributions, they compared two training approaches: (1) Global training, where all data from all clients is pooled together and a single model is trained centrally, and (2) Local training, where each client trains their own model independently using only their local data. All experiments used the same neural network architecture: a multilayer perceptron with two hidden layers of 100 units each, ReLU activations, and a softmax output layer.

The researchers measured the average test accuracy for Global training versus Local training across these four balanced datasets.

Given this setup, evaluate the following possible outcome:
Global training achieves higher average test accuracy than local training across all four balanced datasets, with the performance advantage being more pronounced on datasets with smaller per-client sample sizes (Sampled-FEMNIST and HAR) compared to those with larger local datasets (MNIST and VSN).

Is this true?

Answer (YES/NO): NO